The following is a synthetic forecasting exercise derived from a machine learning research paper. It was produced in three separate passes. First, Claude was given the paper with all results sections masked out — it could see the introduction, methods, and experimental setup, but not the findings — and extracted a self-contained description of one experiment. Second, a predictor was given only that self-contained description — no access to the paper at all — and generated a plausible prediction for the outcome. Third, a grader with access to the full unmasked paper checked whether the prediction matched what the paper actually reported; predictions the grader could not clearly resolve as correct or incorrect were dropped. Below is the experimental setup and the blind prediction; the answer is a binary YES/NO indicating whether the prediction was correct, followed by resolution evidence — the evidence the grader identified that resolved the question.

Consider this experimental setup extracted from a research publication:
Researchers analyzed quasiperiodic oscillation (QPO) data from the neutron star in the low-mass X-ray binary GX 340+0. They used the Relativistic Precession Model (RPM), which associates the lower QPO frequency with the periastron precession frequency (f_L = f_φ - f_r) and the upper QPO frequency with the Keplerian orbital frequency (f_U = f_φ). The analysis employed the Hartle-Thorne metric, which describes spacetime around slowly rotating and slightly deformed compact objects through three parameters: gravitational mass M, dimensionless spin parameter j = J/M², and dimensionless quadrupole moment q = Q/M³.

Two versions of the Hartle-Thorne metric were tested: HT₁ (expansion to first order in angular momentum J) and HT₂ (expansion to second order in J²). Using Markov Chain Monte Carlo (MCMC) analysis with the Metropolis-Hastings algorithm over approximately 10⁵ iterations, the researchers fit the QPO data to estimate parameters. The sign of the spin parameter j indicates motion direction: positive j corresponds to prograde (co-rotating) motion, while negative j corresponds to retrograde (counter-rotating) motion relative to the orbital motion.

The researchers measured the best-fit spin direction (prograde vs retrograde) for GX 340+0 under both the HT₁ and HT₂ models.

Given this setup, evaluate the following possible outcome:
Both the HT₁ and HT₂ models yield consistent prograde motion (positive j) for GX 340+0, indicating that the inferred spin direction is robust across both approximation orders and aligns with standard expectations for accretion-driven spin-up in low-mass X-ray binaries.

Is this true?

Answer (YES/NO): NO